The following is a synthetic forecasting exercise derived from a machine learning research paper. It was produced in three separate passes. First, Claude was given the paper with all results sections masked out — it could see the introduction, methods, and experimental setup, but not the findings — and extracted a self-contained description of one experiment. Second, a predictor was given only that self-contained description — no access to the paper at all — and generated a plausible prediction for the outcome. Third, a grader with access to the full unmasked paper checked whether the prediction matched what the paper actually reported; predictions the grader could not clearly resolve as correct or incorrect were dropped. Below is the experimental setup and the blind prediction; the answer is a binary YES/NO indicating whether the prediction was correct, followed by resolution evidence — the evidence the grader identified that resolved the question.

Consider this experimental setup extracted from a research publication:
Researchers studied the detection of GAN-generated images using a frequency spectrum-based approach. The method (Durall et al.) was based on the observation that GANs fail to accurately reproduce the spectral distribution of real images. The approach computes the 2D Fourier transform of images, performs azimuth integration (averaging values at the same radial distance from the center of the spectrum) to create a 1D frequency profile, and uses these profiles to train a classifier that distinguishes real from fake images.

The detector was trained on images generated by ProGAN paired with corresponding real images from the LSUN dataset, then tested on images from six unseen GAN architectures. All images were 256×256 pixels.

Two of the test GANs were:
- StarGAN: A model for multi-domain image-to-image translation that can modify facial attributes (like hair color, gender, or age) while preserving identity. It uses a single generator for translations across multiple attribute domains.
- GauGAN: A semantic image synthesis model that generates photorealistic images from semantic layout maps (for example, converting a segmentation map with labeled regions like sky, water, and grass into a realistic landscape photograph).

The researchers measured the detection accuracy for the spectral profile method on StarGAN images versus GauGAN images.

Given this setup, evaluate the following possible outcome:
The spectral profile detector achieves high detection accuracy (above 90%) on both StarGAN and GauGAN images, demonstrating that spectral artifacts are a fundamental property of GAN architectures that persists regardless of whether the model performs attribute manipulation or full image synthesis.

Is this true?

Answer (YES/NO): NO